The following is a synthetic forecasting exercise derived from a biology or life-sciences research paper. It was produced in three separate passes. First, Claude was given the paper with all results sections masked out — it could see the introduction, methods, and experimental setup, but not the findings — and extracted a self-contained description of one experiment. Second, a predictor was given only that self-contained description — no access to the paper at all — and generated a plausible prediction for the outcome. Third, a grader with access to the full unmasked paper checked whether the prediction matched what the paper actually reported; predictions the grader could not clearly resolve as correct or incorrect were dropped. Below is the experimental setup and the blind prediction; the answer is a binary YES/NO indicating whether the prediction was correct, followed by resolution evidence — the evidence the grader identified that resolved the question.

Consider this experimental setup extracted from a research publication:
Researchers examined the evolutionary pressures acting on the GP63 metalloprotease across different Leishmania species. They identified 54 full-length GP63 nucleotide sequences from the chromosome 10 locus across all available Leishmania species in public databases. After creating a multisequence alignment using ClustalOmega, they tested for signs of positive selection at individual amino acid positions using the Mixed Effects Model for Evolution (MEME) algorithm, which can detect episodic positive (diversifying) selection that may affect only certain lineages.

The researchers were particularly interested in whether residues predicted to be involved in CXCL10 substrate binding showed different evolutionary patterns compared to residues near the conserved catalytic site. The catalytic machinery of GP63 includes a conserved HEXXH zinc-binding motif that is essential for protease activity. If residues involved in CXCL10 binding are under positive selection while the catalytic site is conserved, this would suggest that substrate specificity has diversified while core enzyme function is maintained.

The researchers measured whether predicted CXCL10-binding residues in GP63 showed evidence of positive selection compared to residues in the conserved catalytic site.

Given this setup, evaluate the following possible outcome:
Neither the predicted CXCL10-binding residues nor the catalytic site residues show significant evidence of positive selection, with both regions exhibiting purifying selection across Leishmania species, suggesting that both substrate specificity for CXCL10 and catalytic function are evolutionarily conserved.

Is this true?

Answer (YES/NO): NO